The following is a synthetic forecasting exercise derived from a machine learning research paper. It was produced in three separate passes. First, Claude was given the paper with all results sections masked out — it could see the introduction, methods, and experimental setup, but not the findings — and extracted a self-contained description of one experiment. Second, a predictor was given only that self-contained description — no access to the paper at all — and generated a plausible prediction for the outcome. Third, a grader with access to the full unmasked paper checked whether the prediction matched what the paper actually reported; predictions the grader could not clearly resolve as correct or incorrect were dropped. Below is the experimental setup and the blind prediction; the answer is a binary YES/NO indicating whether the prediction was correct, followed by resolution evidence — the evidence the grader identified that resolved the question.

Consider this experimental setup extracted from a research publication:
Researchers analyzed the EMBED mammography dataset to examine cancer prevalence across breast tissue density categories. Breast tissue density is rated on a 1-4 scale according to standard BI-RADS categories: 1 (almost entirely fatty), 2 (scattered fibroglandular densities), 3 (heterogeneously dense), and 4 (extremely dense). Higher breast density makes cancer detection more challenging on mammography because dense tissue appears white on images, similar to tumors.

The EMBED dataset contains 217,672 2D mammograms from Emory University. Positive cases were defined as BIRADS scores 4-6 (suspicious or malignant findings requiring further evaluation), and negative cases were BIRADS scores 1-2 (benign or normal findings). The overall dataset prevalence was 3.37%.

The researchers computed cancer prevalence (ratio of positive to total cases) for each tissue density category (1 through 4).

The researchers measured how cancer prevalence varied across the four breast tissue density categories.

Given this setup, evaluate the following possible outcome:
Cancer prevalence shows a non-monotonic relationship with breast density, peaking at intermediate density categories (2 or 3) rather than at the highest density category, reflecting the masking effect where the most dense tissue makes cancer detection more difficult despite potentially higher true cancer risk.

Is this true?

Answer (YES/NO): NO